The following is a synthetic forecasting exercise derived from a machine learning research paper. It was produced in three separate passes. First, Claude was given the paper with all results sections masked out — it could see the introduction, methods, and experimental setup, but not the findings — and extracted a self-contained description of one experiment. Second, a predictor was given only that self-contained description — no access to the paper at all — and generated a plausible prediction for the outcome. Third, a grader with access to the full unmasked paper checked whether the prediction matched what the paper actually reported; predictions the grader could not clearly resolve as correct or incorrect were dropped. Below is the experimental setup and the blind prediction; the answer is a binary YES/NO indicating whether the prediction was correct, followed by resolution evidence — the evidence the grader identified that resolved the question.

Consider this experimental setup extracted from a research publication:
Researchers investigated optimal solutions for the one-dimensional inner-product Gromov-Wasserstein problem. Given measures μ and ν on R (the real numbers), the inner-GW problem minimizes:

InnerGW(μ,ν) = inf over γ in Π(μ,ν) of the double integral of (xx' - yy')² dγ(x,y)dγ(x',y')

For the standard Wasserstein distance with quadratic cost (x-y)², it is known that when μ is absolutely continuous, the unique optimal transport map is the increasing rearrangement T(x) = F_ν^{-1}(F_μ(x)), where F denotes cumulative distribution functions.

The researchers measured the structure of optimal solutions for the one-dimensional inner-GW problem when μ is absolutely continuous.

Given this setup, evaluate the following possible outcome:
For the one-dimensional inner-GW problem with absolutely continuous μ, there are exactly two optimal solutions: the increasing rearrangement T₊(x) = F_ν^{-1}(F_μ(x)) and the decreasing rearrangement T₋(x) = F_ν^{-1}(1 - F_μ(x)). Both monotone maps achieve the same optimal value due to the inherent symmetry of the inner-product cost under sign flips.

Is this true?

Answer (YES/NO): NO